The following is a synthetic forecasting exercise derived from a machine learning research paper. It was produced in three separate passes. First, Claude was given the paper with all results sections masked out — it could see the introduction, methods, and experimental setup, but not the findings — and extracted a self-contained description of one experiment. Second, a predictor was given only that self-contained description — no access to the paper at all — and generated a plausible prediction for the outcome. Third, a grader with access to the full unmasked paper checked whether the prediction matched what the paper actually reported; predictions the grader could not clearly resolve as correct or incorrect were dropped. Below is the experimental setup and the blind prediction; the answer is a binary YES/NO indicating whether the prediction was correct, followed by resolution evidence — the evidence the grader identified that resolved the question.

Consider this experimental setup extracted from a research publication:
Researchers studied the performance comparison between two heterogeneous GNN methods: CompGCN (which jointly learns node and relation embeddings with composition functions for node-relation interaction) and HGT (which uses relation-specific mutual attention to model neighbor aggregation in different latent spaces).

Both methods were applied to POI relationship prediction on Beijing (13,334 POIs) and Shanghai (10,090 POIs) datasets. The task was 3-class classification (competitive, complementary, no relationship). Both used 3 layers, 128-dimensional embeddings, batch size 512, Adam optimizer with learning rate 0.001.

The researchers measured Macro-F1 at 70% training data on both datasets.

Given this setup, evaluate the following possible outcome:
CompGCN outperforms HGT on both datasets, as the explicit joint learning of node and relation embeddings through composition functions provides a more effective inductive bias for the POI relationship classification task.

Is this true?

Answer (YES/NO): NO